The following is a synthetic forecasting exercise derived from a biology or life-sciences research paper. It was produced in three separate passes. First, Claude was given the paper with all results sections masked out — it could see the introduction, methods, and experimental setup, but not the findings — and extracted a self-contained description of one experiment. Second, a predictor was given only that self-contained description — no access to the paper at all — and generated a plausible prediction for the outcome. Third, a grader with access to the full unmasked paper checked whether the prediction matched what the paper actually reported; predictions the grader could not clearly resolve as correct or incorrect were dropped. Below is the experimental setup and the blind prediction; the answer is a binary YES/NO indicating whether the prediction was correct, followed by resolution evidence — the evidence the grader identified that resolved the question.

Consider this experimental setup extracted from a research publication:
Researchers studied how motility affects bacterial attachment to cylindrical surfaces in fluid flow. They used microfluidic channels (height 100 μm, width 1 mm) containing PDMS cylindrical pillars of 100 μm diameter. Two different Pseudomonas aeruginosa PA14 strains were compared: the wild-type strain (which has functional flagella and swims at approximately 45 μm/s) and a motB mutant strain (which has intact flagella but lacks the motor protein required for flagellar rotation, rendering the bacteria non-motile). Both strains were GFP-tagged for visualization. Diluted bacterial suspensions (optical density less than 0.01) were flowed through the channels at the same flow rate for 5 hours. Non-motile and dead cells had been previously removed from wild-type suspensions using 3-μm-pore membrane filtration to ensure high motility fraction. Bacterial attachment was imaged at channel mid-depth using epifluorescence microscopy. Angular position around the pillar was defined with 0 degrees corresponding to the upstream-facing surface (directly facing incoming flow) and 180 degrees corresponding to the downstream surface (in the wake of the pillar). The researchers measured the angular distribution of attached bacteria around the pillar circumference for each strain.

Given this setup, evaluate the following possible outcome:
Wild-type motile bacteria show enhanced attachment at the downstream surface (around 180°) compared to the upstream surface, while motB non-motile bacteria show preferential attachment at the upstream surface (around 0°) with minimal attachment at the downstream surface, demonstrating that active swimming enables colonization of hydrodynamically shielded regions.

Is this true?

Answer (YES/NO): YES